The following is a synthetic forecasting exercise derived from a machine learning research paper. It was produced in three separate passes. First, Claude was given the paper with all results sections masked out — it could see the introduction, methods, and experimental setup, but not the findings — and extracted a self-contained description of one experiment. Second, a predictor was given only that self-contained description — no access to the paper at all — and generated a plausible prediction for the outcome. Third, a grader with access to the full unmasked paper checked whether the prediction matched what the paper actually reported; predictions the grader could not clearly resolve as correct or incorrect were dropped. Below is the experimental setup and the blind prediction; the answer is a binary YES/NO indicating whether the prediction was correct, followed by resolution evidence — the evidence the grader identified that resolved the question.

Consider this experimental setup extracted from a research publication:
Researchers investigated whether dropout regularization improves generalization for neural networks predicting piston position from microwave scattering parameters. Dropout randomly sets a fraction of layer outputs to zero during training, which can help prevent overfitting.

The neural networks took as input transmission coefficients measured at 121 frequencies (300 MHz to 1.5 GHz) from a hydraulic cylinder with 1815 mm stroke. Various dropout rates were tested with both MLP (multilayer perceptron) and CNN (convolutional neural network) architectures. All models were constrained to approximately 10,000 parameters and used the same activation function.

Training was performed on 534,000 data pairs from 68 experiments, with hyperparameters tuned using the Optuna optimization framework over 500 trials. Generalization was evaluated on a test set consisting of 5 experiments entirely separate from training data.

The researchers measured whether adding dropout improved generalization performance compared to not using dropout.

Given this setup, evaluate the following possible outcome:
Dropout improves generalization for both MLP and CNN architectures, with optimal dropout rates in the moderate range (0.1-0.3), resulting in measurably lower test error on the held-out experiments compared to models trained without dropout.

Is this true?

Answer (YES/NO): NO